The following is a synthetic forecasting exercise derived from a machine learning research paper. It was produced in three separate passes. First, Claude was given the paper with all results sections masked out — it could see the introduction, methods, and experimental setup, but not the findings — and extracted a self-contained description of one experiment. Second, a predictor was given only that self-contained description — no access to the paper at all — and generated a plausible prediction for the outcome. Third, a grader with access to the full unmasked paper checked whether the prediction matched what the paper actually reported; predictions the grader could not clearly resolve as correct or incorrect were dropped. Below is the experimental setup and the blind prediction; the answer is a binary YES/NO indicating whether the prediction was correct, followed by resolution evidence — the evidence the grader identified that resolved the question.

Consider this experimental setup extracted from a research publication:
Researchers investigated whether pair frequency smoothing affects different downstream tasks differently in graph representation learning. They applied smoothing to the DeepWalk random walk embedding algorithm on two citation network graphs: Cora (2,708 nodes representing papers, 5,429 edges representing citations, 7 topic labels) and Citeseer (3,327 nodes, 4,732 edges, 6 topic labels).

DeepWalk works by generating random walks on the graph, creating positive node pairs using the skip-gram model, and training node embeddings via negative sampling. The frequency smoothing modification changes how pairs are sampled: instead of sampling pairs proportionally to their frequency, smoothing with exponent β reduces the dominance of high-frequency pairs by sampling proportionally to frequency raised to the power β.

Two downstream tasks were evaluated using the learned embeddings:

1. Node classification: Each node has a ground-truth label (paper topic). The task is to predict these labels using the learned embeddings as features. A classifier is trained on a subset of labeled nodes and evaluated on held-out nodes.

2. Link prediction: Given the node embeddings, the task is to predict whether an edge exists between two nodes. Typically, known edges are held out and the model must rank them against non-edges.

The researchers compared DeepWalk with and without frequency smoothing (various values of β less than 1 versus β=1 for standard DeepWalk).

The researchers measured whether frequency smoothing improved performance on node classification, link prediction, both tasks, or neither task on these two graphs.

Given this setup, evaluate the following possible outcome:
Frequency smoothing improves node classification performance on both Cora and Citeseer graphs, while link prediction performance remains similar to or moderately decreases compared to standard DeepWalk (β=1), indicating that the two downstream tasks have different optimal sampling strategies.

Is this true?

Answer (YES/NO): NO